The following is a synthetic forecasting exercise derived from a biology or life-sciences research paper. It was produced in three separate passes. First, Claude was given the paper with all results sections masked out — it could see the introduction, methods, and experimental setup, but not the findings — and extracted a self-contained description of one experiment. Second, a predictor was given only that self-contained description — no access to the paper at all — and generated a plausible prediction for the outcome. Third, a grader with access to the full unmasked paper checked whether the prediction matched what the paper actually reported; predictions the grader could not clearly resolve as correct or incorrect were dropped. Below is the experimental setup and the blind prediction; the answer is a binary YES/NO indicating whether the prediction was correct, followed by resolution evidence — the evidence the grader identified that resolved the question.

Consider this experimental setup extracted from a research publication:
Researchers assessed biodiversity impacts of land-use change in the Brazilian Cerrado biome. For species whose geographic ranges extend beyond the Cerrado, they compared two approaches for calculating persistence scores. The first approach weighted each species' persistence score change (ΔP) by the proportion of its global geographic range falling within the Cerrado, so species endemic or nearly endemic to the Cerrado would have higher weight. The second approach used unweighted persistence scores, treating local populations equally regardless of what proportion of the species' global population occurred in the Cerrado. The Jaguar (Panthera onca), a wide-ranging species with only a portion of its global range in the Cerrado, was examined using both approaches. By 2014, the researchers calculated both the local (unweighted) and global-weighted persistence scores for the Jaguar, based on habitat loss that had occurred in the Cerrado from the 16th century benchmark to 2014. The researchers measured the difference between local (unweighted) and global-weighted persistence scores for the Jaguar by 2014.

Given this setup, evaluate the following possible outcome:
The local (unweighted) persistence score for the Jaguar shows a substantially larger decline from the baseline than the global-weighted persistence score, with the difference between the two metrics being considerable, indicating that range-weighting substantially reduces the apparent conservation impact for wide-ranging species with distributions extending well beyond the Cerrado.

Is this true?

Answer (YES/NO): YES